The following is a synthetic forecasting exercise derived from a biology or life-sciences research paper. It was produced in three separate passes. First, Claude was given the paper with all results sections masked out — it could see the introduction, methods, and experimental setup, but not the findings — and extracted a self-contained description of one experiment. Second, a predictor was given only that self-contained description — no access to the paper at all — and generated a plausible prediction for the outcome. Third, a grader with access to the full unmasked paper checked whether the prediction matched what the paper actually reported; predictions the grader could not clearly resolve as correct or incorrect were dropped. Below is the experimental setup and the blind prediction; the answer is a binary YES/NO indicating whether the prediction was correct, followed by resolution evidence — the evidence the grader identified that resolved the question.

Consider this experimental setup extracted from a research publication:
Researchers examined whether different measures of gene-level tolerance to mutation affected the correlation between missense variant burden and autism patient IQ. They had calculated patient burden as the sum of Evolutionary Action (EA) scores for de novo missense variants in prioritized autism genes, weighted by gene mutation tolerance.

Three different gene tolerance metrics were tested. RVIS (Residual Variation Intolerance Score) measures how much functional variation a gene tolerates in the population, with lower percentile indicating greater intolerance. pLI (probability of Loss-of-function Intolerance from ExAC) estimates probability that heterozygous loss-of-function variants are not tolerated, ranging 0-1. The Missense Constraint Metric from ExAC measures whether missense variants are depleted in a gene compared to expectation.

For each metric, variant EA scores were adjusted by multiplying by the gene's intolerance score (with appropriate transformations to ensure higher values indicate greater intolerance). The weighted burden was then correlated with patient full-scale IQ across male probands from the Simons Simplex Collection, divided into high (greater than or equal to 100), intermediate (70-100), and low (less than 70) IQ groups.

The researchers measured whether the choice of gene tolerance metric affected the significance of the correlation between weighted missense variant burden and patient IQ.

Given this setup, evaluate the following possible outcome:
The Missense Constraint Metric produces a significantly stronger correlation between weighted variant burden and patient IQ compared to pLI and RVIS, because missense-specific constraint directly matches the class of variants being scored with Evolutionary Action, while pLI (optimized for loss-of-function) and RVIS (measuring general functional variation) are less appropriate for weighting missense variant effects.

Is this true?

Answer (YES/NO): NO